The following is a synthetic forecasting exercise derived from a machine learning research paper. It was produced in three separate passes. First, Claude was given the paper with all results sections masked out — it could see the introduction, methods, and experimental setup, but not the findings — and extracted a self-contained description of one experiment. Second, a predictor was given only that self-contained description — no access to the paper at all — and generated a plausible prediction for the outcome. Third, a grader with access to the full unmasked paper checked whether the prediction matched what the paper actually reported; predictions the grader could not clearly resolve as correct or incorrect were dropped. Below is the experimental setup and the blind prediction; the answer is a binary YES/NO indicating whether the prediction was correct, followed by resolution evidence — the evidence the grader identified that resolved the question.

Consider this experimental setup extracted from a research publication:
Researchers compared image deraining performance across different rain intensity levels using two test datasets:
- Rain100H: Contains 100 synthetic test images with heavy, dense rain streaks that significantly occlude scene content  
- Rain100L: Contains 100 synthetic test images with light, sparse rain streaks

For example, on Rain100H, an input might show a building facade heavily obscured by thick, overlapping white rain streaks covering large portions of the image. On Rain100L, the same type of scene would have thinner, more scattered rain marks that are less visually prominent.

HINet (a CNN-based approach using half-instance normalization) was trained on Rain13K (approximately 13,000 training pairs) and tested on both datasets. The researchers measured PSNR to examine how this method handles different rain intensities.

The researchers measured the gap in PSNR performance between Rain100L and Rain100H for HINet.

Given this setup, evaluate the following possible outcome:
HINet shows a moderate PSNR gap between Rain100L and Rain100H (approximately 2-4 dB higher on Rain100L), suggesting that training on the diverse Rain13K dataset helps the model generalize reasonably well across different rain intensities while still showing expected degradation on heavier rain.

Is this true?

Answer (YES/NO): NO